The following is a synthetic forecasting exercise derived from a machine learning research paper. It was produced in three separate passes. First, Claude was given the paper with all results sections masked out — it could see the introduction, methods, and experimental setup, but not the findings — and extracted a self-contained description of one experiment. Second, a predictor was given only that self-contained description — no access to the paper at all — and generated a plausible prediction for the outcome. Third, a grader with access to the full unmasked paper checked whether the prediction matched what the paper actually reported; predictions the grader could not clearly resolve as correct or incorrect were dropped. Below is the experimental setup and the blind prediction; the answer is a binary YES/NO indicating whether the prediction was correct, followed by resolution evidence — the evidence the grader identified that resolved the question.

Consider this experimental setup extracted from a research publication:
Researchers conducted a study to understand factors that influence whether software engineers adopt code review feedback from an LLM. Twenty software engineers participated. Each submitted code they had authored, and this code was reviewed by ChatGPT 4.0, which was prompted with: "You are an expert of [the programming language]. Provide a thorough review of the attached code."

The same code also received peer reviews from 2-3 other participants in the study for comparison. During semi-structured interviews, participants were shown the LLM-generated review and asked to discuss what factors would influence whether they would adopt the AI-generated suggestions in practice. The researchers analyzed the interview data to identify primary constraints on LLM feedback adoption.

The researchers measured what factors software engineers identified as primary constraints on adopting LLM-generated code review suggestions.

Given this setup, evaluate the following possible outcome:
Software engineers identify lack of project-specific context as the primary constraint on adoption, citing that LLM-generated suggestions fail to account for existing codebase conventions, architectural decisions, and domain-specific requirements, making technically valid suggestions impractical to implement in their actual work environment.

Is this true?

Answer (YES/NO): NO